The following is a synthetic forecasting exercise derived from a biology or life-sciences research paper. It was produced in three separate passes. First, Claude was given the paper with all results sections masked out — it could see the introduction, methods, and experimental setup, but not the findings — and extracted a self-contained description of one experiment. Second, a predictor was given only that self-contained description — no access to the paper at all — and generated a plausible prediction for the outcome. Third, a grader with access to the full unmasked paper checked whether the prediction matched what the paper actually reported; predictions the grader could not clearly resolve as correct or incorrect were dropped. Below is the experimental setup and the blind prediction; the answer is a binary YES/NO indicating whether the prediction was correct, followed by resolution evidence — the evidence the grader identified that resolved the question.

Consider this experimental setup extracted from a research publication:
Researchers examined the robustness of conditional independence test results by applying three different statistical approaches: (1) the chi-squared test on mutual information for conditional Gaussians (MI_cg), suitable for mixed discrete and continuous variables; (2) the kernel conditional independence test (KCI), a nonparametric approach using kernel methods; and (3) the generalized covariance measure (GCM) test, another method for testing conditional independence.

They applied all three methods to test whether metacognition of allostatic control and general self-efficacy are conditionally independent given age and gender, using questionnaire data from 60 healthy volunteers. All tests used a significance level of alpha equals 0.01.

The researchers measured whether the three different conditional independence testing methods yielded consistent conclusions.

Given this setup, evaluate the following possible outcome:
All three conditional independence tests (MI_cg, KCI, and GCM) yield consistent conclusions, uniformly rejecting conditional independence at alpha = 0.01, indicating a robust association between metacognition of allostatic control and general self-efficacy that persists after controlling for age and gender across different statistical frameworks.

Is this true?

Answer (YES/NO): YES